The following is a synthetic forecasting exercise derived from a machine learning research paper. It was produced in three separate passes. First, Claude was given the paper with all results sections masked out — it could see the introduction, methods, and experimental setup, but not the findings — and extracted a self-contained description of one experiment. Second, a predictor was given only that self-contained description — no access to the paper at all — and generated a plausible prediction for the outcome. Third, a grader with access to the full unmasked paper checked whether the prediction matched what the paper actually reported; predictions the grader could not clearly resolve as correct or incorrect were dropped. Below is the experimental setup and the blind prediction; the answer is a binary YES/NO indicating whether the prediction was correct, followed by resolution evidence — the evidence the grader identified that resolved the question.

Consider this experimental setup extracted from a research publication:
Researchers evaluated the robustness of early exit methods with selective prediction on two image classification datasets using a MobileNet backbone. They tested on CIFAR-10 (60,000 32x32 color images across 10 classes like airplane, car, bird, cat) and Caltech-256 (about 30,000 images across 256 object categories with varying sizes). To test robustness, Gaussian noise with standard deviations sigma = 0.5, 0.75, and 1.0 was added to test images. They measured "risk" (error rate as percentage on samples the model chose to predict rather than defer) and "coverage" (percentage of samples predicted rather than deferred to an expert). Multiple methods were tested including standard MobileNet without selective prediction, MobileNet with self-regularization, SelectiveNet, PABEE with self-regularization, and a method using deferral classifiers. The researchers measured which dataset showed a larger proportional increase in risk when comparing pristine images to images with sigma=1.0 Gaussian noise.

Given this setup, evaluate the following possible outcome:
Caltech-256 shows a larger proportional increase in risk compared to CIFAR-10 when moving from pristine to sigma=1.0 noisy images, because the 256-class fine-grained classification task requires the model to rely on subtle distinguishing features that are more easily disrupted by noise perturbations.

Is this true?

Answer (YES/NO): NO